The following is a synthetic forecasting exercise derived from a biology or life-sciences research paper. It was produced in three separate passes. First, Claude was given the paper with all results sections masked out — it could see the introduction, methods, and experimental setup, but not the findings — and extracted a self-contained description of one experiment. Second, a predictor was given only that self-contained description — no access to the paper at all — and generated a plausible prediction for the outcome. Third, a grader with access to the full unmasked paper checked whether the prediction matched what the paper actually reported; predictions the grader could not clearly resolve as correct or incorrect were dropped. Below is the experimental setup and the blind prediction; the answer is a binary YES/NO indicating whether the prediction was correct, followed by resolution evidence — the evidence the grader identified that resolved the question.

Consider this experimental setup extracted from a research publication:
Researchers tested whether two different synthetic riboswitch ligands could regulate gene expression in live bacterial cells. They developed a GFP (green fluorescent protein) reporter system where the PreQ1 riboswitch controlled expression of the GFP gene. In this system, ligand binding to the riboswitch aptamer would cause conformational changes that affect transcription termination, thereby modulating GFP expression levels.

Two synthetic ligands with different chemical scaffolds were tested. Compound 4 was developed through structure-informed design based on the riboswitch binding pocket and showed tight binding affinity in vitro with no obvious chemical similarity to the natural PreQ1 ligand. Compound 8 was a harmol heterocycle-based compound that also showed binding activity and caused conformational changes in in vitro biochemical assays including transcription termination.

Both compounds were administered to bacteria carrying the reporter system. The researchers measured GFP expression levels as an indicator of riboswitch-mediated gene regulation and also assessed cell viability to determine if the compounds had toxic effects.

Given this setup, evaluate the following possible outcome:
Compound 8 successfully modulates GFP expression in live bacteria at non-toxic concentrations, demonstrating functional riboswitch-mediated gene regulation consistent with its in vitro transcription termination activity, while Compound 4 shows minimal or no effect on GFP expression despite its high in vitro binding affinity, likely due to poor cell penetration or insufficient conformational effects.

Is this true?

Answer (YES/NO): NO